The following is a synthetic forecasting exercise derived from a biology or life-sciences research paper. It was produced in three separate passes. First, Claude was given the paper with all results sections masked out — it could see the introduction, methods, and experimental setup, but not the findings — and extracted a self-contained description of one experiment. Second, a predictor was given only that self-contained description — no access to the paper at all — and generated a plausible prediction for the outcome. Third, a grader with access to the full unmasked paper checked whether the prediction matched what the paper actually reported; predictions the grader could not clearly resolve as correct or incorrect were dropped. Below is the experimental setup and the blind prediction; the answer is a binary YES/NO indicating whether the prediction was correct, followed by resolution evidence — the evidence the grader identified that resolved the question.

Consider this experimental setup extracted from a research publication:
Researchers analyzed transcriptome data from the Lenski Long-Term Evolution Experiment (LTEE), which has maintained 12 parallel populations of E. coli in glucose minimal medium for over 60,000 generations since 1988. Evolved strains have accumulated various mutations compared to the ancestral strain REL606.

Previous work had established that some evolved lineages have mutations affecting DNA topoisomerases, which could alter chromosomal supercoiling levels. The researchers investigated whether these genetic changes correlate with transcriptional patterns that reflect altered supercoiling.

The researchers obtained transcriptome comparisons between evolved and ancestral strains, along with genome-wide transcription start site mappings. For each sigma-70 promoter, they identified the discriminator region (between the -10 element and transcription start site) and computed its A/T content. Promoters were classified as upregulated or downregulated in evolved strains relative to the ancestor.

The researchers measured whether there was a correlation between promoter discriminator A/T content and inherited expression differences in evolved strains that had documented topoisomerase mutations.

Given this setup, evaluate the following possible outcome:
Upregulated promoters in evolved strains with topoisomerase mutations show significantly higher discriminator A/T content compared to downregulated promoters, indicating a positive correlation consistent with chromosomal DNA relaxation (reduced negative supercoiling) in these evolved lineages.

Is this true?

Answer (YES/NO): NO